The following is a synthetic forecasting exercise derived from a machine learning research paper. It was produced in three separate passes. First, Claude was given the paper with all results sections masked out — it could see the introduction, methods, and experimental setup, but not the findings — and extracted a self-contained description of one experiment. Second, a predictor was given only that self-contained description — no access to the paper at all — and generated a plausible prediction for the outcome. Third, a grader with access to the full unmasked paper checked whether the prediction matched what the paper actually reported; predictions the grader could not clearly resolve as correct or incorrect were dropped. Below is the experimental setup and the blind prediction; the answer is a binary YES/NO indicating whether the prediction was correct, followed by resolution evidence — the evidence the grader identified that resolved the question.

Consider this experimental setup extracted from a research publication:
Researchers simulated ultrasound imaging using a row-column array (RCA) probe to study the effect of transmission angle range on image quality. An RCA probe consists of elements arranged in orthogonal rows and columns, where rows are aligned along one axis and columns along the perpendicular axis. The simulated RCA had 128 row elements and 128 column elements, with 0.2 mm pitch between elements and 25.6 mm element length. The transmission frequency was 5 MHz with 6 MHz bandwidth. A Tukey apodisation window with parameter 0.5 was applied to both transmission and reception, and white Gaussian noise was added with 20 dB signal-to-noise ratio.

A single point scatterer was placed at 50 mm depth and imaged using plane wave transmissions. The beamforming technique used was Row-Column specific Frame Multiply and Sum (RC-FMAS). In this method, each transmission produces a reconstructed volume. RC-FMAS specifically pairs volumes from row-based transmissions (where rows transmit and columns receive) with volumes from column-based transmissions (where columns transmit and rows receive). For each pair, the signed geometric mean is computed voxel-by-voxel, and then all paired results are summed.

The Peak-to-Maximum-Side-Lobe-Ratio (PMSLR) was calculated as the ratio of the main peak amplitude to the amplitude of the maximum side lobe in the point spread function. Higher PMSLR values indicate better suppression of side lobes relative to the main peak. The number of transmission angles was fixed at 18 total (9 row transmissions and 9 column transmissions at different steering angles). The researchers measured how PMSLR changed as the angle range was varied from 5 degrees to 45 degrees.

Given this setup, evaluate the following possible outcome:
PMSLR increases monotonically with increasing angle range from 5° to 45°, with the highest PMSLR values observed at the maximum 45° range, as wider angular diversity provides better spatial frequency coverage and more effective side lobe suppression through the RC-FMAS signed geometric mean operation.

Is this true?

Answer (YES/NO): NO